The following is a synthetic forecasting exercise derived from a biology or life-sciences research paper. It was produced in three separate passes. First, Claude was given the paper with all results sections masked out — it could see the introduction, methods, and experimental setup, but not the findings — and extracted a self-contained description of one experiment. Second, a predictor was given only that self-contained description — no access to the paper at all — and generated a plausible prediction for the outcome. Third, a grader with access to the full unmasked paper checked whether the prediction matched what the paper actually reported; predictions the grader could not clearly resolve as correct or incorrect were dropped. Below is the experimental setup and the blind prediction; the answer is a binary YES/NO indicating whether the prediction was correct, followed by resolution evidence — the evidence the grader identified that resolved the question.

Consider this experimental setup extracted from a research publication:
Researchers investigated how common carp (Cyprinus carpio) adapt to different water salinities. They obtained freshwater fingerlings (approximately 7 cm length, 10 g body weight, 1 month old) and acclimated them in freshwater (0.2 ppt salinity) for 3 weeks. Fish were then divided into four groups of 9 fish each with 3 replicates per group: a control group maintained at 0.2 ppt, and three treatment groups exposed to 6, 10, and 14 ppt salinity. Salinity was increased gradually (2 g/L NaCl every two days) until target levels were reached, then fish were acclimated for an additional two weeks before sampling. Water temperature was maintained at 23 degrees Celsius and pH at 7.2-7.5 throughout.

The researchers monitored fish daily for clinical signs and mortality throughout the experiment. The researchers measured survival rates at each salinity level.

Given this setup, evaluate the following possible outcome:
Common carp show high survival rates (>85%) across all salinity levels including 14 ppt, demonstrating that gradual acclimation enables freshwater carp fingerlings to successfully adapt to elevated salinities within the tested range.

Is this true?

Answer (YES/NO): NO